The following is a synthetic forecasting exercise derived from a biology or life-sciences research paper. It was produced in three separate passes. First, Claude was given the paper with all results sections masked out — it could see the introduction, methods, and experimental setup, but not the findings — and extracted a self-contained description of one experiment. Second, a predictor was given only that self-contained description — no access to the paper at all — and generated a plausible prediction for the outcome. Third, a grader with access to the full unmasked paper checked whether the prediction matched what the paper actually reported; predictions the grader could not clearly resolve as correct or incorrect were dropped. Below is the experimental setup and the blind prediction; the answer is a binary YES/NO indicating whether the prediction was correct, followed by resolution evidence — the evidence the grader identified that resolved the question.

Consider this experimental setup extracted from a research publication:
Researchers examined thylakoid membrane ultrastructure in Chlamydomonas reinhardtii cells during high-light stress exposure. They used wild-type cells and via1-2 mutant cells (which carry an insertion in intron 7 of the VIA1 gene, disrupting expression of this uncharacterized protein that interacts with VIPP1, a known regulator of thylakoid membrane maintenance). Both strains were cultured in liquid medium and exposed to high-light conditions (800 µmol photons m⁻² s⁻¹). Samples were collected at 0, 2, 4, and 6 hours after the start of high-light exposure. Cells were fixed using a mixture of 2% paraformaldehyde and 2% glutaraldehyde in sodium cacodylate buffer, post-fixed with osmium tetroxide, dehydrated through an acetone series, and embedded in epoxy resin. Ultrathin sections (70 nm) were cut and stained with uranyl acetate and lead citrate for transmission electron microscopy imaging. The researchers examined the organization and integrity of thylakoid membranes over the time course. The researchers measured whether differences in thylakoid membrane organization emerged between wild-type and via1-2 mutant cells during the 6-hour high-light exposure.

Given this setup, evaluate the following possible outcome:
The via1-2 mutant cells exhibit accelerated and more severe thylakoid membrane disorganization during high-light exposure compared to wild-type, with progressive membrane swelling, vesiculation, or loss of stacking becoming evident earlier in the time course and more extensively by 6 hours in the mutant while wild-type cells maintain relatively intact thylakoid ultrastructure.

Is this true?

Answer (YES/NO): YES